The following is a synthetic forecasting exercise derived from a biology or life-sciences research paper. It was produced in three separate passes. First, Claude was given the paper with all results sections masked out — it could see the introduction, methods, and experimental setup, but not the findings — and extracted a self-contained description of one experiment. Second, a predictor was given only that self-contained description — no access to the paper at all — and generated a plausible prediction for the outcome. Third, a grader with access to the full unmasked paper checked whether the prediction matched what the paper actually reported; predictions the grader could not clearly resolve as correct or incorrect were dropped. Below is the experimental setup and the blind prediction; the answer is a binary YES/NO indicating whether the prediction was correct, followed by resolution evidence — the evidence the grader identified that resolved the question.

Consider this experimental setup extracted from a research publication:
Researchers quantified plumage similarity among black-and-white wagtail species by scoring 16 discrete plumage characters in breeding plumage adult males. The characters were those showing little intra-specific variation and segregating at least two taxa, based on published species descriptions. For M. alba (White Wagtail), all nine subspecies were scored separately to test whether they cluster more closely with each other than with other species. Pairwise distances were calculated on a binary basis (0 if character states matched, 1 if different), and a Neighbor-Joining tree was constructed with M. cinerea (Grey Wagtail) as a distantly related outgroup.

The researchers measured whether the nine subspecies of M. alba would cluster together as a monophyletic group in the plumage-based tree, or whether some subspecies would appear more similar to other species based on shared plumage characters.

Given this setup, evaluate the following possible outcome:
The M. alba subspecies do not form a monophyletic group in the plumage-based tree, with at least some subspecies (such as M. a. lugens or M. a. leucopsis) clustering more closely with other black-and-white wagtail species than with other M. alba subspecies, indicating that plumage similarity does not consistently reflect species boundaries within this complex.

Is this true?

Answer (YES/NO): YES